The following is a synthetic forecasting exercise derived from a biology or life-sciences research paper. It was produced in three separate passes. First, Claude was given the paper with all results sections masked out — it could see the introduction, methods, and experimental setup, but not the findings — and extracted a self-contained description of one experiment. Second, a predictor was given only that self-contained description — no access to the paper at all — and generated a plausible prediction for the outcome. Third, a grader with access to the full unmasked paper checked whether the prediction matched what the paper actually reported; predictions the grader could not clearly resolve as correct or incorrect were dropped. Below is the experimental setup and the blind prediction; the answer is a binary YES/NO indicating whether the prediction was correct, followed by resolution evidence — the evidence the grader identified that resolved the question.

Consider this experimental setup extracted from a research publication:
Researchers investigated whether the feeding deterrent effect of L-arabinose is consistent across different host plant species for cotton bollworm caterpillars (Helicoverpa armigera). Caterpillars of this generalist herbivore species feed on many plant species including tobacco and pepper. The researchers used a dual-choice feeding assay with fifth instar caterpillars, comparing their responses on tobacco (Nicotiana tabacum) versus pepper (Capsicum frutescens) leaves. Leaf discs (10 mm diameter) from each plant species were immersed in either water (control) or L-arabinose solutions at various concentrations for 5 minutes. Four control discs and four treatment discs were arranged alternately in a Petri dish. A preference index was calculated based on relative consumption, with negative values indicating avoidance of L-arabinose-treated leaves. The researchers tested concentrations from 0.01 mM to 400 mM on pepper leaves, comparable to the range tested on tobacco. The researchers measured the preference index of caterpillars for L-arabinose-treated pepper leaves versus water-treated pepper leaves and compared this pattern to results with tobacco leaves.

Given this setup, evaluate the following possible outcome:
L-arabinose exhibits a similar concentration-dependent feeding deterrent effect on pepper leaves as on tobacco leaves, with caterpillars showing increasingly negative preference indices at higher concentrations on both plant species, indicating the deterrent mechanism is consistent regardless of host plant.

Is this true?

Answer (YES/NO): YES